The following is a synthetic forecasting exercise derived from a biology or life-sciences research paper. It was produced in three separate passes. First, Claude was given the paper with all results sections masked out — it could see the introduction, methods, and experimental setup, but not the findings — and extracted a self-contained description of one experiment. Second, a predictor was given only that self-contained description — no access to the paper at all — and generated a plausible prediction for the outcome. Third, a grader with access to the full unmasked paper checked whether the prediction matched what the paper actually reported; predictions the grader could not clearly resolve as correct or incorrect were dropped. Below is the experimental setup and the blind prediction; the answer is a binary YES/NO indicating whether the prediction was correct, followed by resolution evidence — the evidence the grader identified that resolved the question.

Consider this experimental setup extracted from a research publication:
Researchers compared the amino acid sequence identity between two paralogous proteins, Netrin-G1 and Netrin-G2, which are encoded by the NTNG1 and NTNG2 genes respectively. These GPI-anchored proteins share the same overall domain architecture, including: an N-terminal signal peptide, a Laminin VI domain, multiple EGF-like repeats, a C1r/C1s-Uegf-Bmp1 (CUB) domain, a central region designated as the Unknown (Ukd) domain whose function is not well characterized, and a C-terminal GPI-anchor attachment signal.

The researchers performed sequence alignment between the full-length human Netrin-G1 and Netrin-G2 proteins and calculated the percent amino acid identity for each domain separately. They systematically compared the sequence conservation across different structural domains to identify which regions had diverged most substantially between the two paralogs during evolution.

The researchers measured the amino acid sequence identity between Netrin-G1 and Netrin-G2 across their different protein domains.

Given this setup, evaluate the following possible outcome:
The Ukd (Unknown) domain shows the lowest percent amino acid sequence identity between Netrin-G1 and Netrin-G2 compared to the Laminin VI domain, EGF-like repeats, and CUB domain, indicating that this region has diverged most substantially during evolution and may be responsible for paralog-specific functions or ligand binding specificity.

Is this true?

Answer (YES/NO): YES